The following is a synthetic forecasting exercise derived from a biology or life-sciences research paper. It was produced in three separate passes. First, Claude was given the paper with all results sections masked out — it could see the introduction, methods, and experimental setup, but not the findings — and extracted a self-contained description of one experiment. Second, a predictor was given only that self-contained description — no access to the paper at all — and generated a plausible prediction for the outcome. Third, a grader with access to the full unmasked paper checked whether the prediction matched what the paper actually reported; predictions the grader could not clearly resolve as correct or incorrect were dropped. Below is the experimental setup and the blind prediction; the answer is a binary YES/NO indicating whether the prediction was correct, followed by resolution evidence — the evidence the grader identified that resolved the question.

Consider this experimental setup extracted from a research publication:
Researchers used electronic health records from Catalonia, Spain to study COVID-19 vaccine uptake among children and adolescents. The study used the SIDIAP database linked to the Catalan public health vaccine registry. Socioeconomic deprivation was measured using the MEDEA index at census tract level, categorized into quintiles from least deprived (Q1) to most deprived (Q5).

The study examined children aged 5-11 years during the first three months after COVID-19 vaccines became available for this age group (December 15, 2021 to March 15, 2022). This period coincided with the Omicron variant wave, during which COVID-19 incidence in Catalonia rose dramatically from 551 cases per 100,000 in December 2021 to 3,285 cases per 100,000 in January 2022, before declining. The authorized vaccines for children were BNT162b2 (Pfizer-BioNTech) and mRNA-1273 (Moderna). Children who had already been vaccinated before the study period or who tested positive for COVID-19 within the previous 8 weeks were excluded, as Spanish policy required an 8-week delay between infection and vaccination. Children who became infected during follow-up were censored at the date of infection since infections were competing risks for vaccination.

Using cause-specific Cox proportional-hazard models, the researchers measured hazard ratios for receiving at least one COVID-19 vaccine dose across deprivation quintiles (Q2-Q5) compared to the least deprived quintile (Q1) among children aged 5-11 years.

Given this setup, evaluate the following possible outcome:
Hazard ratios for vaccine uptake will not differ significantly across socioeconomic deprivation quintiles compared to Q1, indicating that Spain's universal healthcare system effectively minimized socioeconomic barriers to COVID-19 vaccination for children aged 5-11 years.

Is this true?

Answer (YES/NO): NO